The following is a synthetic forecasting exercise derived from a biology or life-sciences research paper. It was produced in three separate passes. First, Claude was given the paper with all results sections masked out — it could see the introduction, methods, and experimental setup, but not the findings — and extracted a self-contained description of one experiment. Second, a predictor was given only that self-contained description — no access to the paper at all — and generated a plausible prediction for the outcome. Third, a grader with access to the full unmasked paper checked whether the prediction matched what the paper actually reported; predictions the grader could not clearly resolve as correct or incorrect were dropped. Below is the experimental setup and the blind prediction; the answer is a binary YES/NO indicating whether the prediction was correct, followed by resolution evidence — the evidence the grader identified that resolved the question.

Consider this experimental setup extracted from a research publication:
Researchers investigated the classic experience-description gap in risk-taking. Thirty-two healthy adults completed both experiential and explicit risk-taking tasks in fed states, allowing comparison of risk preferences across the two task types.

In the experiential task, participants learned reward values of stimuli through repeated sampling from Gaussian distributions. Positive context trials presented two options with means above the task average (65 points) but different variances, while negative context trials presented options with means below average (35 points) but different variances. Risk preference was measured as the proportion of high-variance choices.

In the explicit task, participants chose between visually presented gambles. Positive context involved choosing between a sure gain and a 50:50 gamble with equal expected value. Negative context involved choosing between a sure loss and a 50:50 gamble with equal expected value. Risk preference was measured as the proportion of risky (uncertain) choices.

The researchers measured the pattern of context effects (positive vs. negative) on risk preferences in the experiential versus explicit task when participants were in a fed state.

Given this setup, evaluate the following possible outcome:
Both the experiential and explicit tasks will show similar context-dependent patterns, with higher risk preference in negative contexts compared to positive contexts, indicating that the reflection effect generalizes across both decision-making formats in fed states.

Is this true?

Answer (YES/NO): NO